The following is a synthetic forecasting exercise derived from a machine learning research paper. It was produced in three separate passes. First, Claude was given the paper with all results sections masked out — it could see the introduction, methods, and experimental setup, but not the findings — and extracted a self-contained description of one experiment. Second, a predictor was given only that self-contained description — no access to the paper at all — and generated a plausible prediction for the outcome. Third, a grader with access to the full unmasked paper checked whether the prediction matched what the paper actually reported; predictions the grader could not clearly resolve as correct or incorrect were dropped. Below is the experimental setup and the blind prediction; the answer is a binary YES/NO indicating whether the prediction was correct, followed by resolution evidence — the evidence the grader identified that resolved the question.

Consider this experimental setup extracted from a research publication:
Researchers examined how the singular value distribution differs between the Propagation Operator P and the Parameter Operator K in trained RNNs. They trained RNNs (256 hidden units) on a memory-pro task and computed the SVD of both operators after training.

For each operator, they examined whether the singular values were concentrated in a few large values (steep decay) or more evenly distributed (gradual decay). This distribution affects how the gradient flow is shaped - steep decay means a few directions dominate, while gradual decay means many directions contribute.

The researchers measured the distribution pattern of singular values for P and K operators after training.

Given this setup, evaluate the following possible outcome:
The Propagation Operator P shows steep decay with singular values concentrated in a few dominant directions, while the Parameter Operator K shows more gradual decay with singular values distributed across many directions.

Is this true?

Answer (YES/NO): NO